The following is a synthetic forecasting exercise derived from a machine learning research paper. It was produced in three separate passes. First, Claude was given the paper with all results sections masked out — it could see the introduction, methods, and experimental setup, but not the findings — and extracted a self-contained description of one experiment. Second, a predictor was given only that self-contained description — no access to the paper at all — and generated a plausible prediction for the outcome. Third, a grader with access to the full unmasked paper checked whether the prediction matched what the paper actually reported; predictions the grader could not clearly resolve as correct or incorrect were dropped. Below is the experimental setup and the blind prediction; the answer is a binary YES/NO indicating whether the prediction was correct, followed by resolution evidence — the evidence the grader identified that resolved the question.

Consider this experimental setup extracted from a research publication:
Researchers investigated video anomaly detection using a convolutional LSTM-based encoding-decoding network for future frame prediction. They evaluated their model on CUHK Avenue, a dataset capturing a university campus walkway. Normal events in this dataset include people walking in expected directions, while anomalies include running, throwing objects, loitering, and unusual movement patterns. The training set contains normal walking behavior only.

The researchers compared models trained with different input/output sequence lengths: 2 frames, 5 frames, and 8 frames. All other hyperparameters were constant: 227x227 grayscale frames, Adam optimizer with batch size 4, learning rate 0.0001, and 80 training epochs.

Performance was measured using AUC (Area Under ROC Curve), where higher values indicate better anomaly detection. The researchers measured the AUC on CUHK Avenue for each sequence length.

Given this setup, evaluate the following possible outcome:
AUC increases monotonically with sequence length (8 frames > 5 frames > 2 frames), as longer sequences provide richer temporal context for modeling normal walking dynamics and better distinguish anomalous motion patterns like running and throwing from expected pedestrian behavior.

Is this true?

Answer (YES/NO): NO